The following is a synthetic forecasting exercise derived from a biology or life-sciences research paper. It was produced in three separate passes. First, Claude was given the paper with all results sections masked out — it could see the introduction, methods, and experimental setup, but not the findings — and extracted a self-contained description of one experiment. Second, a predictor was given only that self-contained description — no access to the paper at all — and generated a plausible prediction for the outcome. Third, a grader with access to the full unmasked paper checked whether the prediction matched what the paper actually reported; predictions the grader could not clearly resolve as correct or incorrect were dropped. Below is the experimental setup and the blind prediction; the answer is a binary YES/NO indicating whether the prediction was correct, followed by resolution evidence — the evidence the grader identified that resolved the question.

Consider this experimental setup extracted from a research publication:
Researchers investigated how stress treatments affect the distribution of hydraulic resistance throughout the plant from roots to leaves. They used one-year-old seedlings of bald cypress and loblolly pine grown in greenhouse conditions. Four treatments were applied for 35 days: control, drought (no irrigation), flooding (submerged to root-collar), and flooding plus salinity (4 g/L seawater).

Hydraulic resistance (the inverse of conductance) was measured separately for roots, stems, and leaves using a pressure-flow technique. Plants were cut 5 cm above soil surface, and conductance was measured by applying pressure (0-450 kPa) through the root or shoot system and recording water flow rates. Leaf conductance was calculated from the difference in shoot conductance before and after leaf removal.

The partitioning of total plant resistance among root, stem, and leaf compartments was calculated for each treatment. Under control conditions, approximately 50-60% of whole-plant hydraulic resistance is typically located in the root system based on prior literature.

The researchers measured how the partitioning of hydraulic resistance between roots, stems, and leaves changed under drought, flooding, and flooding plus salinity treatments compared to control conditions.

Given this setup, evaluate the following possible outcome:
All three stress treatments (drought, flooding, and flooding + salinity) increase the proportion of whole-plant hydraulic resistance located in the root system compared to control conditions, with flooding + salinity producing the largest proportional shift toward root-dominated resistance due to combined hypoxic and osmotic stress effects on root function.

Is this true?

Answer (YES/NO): NO